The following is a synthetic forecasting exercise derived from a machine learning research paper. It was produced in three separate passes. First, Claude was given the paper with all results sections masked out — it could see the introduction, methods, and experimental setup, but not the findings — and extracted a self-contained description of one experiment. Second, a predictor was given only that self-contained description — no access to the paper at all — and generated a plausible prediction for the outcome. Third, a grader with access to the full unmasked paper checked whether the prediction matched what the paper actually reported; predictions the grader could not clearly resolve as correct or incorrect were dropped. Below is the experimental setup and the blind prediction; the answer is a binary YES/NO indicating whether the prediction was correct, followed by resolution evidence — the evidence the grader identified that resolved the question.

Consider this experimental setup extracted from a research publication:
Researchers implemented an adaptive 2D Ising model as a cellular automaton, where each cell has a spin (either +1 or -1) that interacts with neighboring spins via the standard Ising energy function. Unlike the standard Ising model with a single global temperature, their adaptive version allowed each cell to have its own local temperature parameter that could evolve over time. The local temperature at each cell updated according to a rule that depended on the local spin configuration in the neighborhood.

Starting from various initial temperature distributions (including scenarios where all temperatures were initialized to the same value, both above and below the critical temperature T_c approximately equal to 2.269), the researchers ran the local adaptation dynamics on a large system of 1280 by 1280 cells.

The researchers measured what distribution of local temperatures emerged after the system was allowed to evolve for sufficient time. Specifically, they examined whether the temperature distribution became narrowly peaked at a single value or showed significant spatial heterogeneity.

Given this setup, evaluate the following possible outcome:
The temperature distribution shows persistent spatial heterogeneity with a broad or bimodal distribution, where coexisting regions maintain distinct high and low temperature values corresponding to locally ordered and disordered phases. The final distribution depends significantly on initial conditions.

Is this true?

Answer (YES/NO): NO